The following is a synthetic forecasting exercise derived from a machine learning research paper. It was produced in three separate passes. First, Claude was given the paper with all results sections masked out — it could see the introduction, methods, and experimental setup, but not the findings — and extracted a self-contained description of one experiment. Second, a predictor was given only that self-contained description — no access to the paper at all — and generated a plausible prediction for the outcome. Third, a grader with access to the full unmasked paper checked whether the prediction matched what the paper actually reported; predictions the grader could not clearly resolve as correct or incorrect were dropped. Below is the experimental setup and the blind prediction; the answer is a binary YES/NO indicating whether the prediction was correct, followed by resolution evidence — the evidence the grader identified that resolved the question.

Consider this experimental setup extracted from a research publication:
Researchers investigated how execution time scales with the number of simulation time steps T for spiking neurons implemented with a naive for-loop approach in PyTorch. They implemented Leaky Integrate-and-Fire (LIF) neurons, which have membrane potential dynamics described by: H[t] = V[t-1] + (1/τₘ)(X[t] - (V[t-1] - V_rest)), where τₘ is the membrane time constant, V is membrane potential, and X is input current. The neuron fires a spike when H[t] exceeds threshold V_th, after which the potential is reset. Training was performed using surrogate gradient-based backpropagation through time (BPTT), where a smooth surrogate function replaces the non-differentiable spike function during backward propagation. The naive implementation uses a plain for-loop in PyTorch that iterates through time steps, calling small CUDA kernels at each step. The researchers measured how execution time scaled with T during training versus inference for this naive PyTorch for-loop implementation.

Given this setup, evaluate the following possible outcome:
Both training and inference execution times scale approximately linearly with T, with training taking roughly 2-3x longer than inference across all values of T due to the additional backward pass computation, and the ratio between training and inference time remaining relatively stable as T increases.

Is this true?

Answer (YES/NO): NO